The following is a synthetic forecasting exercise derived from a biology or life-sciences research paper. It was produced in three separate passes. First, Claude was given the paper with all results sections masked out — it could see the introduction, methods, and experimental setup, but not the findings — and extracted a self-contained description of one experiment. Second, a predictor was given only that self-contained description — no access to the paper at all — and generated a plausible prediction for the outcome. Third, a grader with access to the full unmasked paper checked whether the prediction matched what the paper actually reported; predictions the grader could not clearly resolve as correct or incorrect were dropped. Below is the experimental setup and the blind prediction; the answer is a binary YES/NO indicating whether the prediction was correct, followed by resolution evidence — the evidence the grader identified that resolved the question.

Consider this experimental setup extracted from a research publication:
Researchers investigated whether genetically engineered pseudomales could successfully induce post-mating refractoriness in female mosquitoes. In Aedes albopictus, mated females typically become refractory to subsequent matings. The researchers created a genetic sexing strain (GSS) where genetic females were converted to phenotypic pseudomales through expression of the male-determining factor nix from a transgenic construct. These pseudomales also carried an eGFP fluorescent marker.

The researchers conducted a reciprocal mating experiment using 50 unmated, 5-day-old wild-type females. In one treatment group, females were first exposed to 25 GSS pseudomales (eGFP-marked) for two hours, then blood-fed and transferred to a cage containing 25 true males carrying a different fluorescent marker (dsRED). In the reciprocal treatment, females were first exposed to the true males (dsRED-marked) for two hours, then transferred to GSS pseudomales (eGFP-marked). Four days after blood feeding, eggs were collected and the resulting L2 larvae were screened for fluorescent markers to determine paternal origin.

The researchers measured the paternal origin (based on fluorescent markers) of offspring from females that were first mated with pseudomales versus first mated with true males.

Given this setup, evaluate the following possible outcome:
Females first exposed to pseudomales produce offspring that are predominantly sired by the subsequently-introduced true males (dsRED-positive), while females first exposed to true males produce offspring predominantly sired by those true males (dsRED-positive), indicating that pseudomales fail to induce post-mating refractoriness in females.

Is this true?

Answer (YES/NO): NO